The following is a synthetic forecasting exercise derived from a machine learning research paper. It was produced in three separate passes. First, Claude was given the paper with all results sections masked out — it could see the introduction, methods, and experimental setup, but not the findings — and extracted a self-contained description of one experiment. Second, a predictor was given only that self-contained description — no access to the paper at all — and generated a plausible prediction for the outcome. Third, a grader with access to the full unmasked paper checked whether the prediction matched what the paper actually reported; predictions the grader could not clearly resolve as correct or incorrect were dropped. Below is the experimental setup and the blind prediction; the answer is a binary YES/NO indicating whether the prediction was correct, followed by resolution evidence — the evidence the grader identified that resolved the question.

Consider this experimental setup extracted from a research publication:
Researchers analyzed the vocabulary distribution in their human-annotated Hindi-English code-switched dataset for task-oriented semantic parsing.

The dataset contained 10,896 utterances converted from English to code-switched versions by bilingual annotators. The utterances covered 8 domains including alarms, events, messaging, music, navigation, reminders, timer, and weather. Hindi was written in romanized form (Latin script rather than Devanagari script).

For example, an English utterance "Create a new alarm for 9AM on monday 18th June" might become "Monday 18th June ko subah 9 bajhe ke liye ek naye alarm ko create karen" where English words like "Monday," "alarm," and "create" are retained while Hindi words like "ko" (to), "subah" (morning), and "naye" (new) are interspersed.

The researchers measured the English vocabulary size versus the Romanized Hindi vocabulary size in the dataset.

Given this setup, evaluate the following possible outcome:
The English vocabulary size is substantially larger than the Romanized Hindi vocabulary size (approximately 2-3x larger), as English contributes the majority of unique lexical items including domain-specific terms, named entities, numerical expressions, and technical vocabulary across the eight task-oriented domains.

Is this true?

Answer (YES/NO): YES